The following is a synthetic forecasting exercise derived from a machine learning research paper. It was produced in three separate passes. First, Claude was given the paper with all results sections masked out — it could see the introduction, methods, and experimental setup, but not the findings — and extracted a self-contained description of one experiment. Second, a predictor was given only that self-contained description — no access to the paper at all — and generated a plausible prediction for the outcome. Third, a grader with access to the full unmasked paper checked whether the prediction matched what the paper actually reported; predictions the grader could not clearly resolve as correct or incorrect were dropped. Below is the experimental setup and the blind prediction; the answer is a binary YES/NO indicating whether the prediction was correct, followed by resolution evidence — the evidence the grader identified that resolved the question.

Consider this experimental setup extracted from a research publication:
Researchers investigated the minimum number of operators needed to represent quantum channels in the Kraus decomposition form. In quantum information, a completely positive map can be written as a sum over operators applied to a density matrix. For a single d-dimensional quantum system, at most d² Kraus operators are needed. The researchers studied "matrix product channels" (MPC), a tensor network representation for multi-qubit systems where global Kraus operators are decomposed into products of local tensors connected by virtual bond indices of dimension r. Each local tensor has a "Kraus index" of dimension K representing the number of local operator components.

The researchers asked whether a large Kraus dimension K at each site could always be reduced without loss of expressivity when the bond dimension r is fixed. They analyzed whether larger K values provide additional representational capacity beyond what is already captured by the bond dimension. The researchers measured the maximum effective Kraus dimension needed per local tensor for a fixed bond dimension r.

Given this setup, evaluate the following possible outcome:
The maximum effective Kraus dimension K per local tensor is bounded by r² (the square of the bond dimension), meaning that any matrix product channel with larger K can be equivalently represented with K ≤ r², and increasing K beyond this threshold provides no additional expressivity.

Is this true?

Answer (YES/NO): NO